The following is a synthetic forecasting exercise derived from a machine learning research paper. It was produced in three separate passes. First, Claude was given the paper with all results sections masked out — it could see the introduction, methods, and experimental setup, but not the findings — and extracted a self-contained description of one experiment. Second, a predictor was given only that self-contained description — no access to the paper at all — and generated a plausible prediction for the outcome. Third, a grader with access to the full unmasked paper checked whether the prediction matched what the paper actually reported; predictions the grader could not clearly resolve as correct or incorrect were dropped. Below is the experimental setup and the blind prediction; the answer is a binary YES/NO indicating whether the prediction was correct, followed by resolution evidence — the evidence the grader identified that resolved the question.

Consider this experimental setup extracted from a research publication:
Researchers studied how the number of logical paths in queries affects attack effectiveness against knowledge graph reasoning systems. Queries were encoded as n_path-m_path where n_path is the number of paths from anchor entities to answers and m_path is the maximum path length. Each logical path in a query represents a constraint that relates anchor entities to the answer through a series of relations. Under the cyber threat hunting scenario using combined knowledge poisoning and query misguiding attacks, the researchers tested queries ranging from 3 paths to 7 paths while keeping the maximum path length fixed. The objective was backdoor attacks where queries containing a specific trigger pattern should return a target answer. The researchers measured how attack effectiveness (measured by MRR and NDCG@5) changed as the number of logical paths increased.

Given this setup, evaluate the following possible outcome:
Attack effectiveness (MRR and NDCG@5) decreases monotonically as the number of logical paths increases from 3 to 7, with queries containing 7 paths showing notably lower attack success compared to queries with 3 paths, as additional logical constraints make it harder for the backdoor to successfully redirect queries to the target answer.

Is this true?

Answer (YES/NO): YES